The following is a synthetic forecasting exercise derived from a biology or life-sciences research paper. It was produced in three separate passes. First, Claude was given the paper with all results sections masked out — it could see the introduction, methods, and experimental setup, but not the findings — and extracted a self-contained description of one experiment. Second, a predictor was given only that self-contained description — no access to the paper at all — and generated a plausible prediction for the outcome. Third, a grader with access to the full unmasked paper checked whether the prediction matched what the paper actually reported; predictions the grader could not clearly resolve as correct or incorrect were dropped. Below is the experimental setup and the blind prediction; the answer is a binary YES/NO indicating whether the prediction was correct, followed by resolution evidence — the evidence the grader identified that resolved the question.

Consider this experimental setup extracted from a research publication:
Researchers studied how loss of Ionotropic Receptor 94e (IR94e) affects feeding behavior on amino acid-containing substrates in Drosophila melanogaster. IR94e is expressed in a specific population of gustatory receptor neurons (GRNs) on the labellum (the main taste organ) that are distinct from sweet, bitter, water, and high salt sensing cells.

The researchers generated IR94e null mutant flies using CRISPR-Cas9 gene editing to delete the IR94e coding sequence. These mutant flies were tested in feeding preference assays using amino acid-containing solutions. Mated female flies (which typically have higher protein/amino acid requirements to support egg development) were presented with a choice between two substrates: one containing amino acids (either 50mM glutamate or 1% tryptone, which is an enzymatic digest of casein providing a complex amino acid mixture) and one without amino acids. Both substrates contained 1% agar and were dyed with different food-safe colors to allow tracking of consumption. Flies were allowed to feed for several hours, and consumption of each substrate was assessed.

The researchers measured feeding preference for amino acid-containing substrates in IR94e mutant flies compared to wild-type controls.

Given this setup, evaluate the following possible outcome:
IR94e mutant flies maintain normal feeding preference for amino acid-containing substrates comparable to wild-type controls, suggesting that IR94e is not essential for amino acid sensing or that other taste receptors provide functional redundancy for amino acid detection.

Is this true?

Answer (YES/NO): NO